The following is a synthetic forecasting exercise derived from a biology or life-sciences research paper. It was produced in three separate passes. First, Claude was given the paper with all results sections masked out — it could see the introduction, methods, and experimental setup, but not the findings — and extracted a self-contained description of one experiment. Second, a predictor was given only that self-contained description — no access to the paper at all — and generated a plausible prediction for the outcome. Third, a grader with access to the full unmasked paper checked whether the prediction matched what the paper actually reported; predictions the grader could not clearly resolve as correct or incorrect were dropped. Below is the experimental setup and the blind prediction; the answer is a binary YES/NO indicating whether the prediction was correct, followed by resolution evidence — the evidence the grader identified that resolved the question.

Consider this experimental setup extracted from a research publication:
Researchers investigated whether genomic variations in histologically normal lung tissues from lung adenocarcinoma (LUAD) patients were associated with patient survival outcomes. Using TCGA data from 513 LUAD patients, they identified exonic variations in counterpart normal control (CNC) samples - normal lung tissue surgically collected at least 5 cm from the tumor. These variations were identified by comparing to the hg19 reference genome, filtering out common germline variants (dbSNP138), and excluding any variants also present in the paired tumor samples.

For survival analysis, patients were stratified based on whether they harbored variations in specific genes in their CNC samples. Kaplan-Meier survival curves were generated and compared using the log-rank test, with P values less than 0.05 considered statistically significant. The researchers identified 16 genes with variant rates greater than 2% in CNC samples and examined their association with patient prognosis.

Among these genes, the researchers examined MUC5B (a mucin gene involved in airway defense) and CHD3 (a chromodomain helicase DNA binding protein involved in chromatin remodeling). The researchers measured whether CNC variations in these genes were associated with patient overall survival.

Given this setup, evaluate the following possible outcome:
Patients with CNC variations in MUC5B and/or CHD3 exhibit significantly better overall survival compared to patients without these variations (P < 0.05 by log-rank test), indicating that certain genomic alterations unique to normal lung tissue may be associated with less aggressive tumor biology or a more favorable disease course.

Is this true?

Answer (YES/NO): NO